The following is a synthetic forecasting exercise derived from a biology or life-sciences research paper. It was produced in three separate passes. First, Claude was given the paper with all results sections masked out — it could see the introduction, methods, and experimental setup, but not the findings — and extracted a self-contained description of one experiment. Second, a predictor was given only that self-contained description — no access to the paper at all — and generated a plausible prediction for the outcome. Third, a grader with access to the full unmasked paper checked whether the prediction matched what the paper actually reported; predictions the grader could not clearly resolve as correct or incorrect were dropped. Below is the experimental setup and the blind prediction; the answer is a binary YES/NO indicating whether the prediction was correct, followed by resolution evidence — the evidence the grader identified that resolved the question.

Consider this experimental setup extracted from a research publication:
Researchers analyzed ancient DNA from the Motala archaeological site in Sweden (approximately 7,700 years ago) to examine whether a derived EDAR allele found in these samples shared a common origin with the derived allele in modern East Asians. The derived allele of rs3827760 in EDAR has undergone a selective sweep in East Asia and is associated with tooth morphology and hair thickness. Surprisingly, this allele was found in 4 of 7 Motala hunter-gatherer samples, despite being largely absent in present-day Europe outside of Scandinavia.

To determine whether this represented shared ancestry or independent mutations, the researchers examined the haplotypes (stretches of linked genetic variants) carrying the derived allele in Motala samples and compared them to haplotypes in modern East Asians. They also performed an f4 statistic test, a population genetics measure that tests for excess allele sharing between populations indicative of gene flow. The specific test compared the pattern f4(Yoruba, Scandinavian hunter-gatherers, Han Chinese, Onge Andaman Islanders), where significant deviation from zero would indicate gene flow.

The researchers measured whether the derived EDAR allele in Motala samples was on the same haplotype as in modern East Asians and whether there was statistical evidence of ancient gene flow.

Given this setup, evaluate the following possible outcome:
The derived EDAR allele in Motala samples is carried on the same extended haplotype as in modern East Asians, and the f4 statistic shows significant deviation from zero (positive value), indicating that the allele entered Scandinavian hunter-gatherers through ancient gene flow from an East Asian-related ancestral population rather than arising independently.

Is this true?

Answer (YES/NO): NO